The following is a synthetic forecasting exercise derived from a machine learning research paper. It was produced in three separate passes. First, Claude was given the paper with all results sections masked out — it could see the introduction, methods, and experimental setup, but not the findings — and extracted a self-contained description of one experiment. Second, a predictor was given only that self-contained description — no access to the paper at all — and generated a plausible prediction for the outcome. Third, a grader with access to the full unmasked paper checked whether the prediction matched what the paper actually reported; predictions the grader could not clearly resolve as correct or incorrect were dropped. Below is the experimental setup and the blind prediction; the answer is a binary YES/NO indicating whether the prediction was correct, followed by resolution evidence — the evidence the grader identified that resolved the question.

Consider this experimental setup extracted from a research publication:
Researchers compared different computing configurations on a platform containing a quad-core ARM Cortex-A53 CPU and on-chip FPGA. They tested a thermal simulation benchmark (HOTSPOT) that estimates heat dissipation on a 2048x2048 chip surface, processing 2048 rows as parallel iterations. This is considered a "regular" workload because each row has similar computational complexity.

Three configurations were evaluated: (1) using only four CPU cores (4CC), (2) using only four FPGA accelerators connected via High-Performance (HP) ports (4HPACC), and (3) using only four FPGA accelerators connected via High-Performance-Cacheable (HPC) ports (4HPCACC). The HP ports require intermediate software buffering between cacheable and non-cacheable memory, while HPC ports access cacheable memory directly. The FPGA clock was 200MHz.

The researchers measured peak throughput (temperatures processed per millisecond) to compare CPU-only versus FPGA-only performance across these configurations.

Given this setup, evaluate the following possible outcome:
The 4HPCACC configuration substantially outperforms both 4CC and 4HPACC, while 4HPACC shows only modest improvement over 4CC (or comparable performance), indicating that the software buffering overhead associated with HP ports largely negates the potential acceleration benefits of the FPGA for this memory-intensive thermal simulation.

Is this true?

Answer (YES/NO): NO